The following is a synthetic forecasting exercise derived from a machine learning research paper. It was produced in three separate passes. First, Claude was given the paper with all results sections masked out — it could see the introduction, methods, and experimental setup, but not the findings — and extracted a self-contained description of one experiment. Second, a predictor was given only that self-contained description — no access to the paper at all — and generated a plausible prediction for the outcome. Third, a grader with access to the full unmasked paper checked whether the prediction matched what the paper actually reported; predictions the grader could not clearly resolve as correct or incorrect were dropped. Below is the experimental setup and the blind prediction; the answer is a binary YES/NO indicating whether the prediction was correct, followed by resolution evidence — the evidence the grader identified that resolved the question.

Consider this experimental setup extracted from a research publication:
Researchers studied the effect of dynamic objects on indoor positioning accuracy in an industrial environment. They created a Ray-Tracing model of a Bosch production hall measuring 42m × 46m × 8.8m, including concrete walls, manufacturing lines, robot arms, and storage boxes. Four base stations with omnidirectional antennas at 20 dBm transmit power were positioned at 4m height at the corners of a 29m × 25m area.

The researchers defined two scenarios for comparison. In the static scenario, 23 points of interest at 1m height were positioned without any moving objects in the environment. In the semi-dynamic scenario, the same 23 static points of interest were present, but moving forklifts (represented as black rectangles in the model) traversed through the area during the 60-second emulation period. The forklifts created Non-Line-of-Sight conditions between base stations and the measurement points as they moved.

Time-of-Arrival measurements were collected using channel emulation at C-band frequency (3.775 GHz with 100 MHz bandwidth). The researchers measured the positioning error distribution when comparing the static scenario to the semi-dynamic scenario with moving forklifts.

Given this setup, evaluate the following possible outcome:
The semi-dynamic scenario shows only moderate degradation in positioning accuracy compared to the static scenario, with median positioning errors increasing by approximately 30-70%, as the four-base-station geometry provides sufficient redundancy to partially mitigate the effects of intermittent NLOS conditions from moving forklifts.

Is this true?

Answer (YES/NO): NO